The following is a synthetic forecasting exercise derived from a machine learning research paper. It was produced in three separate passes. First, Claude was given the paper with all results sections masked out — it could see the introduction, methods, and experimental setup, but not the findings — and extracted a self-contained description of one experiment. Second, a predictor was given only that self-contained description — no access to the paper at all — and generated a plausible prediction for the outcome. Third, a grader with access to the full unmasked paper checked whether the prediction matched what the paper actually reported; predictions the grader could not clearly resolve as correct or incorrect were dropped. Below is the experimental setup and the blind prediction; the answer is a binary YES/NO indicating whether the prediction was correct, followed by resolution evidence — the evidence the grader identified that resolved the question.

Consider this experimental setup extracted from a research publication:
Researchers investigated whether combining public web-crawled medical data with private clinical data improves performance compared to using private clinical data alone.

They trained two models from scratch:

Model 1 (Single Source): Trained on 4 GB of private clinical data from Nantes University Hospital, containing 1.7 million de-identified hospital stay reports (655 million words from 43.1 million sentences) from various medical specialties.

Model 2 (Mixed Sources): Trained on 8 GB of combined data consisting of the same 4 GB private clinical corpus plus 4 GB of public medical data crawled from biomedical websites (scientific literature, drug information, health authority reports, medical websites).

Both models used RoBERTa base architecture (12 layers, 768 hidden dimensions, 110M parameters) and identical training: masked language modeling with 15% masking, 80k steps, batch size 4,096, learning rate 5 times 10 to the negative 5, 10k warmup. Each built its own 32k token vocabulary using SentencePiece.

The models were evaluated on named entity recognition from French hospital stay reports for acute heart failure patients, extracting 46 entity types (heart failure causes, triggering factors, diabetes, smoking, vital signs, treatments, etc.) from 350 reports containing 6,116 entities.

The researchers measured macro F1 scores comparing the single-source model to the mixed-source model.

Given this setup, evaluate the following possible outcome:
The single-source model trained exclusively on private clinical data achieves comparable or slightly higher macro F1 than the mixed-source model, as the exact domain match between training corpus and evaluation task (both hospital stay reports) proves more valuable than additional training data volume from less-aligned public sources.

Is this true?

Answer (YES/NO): NO